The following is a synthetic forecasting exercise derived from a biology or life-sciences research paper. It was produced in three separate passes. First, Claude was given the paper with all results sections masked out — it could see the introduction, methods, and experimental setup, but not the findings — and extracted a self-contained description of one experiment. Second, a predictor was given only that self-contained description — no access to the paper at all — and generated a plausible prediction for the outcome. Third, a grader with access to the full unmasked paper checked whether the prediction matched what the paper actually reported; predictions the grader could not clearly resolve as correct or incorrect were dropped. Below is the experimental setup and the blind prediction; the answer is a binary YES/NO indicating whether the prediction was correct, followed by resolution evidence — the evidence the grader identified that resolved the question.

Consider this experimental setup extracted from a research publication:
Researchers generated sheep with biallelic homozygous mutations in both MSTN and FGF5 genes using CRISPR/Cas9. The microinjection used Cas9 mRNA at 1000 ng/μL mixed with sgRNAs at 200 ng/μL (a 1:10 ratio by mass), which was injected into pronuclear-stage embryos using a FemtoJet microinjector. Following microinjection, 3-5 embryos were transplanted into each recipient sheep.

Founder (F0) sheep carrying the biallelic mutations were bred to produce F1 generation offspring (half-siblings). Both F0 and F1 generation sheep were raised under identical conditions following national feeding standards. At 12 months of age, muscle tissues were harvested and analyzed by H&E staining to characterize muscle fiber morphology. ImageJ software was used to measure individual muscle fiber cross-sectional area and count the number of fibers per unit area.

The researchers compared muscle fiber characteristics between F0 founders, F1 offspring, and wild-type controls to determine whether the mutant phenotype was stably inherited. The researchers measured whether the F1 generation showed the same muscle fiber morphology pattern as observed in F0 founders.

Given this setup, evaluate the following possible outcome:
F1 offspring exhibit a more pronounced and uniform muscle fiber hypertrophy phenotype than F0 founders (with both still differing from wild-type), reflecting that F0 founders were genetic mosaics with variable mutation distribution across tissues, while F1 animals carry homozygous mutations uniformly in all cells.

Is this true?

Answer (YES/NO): NO